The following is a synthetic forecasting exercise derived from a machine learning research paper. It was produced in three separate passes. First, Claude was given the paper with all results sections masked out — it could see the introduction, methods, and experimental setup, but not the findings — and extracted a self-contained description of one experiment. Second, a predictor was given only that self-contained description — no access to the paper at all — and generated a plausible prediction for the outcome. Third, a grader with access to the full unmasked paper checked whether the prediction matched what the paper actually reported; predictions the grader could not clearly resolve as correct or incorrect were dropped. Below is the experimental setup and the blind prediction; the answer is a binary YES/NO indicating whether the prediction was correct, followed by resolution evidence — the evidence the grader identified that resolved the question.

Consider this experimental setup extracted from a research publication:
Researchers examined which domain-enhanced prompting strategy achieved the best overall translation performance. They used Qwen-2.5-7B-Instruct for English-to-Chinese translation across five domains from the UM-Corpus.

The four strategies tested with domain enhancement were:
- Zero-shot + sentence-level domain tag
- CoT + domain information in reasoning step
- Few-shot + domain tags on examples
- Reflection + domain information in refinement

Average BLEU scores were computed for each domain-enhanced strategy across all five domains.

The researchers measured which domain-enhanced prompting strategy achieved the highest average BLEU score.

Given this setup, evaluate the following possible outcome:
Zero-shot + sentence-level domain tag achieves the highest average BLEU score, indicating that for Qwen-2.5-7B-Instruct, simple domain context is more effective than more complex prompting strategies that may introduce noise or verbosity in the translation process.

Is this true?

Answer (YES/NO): NO